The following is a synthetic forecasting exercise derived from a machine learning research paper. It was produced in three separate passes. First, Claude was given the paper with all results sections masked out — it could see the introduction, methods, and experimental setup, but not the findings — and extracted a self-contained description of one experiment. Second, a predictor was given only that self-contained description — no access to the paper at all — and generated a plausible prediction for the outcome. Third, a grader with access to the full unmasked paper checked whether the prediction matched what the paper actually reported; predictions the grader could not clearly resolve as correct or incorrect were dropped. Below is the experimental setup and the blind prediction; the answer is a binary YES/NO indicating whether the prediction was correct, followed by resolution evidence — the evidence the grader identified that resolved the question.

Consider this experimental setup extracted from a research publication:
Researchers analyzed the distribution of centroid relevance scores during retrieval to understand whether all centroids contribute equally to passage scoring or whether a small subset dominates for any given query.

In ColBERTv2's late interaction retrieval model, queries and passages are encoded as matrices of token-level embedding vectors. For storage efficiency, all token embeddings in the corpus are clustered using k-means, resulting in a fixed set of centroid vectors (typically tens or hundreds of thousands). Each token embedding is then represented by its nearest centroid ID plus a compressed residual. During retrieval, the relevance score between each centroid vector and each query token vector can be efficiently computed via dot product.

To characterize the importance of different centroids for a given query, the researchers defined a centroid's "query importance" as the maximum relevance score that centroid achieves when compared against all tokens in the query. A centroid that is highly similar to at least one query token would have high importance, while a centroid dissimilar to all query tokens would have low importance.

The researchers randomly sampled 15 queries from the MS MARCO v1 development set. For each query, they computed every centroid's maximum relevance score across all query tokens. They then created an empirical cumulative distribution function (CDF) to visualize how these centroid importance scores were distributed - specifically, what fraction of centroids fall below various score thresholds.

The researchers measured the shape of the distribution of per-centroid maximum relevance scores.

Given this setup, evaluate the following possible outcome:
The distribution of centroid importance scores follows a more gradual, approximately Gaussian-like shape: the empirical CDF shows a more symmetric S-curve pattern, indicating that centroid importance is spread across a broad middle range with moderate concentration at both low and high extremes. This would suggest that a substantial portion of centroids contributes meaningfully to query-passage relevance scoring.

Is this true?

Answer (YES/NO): NO